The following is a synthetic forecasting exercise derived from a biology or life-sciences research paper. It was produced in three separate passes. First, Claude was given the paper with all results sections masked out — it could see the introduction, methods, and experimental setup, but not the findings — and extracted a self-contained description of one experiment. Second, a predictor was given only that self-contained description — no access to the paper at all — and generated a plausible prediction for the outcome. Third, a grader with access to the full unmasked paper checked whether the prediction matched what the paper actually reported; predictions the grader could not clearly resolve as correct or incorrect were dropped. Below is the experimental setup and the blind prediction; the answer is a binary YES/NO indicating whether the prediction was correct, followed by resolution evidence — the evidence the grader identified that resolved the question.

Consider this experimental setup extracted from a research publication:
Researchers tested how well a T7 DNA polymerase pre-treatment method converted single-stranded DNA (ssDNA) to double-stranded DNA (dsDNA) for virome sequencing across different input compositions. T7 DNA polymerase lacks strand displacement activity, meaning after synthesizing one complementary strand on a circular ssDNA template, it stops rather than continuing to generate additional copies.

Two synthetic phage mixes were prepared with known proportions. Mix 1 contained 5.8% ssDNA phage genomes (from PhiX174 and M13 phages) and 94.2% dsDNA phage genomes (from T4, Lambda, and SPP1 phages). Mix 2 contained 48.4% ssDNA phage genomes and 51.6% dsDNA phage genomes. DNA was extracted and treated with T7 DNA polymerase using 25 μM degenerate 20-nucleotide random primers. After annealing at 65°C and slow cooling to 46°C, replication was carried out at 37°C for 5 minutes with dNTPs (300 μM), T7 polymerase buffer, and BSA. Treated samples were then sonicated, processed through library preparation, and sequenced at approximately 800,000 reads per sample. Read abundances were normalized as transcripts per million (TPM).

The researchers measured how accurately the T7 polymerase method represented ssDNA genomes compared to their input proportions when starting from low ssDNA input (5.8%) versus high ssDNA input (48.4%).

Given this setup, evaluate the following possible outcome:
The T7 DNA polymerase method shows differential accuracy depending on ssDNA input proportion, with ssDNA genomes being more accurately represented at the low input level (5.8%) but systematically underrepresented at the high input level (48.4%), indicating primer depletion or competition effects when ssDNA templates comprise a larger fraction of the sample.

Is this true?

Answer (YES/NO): NO